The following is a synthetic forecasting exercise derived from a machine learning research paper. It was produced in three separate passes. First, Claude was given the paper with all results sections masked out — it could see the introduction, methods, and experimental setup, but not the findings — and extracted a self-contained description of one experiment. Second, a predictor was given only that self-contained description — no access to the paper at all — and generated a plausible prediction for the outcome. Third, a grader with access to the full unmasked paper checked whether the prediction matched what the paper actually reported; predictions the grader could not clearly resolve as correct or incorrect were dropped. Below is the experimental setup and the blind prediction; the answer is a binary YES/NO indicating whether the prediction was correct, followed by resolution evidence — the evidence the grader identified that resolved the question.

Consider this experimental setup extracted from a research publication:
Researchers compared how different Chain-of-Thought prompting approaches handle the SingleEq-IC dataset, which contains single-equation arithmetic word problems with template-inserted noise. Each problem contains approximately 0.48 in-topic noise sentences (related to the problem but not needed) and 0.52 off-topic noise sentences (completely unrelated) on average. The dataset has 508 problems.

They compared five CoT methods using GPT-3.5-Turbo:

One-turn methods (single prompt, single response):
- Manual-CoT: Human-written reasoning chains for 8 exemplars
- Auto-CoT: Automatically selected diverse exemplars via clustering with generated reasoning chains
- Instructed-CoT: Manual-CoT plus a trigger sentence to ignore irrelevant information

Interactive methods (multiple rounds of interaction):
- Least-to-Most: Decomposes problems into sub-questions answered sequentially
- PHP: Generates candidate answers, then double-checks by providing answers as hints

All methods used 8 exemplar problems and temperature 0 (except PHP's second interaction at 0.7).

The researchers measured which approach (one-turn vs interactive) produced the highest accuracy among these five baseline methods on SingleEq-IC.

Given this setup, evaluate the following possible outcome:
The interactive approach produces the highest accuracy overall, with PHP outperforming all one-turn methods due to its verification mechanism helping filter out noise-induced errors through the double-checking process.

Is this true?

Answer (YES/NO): YES